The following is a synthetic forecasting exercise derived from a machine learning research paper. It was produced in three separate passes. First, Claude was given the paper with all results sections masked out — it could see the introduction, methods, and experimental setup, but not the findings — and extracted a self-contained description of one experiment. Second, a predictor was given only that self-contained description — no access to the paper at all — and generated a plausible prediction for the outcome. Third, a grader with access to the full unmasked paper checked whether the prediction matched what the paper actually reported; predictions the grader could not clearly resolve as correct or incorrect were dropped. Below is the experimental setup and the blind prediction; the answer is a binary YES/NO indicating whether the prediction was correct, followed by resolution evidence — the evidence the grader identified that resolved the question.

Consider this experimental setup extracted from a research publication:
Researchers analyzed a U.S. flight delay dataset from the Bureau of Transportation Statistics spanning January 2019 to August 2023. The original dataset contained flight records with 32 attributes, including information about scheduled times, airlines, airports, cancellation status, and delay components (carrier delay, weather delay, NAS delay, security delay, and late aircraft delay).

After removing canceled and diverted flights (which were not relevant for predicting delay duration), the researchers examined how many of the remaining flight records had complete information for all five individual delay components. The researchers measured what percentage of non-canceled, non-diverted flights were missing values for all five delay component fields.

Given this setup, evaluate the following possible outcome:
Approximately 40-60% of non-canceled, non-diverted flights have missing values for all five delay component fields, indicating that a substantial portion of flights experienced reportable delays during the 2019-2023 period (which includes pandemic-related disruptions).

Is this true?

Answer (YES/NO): NO